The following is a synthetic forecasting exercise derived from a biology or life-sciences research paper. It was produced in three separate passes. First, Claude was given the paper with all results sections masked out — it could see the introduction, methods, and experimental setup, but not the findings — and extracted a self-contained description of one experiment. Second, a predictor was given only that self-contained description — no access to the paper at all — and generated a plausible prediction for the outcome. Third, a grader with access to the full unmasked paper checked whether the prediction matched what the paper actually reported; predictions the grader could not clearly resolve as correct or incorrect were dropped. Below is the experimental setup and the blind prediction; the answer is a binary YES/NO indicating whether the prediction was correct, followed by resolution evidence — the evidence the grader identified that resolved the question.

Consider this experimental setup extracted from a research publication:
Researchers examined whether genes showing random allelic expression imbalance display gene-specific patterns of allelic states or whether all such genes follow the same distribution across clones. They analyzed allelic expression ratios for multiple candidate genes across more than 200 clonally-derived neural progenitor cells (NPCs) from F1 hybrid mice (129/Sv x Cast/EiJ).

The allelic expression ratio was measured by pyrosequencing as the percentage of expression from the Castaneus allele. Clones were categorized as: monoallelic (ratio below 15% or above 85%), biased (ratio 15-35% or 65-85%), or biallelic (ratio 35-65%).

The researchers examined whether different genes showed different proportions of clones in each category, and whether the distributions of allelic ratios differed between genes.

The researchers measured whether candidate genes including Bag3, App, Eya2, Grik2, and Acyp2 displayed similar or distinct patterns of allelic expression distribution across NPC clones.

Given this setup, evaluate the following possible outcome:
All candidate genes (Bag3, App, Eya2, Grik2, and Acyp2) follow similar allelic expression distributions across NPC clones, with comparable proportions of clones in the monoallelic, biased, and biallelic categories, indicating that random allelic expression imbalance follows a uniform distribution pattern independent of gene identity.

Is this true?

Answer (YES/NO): NO